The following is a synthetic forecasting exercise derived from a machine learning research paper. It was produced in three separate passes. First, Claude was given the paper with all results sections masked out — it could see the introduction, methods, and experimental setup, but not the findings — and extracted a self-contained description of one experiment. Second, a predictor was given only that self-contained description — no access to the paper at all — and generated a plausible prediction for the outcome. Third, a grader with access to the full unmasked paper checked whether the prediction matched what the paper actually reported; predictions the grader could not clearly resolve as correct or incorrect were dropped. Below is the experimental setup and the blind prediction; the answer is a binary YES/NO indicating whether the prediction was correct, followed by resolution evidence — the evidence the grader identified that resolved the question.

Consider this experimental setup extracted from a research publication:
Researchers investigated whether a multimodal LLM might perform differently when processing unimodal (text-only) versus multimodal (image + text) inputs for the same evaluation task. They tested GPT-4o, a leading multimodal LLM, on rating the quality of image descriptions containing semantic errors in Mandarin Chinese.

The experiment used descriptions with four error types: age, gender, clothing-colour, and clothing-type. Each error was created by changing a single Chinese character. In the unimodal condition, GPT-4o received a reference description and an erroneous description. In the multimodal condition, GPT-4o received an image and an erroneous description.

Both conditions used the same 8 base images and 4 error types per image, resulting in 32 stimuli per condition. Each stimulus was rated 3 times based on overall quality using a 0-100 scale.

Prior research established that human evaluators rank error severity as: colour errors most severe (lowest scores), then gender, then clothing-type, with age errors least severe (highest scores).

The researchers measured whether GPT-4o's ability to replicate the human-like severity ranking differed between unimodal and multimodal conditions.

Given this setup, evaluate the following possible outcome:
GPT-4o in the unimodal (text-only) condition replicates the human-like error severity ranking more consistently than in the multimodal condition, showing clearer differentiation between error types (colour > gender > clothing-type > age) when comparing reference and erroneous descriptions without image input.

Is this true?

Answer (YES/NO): NO